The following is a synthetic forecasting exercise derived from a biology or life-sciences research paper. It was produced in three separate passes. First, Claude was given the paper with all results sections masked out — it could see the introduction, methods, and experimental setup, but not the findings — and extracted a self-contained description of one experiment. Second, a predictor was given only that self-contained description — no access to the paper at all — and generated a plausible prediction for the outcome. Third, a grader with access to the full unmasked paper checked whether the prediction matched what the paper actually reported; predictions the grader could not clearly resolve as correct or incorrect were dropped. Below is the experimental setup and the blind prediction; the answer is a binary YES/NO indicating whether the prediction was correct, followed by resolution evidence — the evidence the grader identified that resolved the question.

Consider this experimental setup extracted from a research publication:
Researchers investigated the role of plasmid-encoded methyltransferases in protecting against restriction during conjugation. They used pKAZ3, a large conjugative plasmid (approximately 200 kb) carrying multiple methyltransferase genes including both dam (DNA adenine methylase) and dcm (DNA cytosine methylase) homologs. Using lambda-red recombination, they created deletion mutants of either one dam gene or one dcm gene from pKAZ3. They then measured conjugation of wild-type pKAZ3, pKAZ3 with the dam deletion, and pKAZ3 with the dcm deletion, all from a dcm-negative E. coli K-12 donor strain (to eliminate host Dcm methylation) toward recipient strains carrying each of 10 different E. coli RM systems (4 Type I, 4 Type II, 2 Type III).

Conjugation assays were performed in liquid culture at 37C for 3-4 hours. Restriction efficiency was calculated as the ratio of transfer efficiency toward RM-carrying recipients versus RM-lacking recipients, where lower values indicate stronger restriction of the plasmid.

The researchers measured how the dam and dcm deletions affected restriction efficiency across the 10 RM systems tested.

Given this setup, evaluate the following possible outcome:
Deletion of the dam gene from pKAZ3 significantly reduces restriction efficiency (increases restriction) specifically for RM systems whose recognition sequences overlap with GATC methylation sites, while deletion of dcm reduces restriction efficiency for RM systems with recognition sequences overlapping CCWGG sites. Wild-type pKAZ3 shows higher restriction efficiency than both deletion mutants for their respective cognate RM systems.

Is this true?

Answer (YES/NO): NO